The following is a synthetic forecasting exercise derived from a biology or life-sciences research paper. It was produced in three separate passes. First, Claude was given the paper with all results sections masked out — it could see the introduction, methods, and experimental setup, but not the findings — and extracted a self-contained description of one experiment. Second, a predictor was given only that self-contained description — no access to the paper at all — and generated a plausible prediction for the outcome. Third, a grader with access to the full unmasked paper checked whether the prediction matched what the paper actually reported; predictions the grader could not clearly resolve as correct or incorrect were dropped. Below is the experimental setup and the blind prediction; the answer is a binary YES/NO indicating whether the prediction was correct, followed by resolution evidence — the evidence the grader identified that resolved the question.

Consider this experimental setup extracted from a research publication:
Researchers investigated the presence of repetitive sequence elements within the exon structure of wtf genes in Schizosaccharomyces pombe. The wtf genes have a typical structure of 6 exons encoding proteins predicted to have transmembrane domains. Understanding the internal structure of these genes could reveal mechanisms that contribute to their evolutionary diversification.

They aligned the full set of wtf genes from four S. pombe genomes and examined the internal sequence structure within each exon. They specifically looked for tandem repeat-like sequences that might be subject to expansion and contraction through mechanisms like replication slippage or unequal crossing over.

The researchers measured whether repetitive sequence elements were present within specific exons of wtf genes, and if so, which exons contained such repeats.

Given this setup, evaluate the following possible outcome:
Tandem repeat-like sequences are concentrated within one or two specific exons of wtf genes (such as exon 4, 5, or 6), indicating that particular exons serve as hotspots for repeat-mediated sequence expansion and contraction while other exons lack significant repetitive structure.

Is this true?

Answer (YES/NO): NO